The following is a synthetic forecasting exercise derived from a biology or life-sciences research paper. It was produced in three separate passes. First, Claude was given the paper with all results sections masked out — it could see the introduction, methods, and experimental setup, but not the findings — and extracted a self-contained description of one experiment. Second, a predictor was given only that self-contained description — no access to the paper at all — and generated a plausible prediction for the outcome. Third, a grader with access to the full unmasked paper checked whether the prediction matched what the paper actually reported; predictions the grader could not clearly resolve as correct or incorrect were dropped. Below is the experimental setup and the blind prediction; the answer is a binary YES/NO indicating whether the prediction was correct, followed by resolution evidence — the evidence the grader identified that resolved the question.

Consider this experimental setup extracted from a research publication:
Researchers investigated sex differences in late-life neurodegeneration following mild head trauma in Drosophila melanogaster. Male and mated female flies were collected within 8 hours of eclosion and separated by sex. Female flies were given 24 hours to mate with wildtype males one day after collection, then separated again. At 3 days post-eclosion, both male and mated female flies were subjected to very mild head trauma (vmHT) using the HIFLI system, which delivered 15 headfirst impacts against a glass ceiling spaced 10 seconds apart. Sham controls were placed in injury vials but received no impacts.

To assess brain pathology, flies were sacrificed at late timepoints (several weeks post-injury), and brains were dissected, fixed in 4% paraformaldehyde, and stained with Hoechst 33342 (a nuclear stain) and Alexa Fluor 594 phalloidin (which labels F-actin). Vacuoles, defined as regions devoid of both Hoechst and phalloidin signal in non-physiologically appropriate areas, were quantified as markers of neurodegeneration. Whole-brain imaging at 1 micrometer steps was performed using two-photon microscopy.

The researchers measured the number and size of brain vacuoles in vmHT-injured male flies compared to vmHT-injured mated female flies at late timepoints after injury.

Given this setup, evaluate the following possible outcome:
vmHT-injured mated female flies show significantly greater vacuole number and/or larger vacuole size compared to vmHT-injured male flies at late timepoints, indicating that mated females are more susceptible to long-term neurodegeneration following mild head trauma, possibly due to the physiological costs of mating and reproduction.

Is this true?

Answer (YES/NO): YES